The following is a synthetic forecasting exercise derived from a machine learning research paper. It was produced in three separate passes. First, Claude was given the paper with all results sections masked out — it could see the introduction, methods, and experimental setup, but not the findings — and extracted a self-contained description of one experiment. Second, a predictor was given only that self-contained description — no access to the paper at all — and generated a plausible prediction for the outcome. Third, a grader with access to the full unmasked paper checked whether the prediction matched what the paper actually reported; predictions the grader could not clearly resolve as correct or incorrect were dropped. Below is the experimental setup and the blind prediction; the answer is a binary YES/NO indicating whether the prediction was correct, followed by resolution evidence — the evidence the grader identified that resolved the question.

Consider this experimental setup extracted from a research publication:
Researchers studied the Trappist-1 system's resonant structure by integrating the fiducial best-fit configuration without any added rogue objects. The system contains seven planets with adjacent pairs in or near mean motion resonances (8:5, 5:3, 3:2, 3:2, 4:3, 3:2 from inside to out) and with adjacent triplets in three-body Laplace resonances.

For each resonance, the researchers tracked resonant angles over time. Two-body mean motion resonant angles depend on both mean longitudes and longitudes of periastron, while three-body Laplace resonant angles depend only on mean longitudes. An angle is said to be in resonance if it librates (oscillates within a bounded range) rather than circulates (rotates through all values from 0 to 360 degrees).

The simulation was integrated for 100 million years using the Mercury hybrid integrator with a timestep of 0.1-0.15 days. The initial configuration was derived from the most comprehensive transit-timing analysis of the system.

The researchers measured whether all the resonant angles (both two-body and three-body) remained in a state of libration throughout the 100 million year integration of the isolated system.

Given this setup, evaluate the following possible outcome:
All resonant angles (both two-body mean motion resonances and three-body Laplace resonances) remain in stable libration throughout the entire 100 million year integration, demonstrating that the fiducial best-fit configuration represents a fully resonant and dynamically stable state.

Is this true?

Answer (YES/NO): YES